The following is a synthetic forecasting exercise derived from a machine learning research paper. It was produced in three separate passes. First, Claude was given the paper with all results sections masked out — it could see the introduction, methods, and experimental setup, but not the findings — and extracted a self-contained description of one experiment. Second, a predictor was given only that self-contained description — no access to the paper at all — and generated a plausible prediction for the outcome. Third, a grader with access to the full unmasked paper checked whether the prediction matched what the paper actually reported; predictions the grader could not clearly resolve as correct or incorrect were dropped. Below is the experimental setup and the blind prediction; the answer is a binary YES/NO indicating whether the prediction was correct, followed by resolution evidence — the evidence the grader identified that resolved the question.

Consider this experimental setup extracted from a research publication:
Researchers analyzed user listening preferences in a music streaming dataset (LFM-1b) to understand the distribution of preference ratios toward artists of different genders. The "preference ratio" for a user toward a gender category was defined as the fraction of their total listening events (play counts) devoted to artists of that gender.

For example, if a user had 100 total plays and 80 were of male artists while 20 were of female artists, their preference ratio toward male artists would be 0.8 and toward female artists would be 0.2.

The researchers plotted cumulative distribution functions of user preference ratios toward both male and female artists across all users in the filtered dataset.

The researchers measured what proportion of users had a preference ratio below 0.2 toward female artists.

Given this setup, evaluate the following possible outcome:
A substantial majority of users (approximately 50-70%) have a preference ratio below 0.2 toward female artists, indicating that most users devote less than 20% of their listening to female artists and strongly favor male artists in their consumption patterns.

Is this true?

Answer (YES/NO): NO